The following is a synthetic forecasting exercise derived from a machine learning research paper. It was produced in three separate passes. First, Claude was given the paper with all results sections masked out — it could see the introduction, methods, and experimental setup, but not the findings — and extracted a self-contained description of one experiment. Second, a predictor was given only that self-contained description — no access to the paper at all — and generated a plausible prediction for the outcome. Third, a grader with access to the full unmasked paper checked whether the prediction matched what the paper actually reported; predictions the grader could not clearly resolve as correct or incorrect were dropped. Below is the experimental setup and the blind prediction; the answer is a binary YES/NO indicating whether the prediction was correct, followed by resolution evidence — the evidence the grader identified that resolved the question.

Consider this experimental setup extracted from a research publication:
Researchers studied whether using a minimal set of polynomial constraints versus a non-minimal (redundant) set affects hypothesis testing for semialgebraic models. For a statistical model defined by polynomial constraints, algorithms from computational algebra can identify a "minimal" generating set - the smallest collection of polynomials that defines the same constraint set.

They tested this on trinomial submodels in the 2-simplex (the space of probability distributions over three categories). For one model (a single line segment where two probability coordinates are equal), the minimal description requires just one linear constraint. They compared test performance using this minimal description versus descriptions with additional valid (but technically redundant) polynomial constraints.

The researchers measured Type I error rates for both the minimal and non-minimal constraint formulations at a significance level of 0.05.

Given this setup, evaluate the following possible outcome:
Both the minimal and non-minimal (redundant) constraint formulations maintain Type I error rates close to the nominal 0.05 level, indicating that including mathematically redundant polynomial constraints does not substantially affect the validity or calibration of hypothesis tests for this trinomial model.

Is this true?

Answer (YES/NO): NO